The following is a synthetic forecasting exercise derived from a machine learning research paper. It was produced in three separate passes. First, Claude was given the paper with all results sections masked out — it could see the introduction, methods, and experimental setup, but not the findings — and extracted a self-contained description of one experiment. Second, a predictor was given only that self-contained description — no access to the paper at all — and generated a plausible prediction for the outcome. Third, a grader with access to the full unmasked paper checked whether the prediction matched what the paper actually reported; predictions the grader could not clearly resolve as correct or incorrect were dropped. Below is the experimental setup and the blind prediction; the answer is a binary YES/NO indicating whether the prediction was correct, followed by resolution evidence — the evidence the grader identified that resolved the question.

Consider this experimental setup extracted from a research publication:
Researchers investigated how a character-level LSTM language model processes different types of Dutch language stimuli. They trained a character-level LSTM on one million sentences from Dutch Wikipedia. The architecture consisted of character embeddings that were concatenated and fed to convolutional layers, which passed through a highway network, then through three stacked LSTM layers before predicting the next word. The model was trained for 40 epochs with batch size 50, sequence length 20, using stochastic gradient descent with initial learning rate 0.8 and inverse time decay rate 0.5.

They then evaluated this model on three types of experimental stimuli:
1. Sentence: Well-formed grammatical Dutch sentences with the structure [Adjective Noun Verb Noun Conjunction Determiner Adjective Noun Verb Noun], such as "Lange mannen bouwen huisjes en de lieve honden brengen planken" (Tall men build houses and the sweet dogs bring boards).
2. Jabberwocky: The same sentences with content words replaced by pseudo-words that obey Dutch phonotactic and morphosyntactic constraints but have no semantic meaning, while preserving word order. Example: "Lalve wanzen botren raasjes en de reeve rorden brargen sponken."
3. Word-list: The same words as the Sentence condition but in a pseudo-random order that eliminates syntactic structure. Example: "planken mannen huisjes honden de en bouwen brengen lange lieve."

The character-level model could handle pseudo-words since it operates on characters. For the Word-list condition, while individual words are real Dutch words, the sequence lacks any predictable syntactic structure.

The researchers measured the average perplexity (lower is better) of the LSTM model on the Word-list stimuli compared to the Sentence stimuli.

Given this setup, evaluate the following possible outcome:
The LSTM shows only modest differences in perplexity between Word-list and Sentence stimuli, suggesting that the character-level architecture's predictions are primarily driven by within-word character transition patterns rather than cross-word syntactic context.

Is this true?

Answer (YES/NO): NO